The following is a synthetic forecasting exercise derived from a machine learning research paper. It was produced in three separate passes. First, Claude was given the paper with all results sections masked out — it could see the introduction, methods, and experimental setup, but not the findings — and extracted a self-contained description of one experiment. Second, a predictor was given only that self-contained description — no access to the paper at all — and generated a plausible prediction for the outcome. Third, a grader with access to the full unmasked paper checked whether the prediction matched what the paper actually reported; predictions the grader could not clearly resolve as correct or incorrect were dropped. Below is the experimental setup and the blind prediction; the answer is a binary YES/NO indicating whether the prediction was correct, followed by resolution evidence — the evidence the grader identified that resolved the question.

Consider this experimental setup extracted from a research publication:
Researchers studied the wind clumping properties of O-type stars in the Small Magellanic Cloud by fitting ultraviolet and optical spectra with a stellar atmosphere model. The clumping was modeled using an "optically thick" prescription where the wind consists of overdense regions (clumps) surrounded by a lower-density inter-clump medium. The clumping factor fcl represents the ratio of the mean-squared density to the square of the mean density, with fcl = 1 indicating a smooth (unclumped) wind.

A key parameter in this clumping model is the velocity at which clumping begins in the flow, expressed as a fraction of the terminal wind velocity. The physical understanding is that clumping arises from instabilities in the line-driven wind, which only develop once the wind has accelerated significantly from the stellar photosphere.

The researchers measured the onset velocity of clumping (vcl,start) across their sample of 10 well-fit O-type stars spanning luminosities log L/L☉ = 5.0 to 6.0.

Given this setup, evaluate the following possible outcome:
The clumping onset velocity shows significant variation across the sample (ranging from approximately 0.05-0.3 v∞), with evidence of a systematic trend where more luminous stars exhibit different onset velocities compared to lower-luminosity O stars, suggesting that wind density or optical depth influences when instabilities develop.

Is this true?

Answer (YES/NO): NO